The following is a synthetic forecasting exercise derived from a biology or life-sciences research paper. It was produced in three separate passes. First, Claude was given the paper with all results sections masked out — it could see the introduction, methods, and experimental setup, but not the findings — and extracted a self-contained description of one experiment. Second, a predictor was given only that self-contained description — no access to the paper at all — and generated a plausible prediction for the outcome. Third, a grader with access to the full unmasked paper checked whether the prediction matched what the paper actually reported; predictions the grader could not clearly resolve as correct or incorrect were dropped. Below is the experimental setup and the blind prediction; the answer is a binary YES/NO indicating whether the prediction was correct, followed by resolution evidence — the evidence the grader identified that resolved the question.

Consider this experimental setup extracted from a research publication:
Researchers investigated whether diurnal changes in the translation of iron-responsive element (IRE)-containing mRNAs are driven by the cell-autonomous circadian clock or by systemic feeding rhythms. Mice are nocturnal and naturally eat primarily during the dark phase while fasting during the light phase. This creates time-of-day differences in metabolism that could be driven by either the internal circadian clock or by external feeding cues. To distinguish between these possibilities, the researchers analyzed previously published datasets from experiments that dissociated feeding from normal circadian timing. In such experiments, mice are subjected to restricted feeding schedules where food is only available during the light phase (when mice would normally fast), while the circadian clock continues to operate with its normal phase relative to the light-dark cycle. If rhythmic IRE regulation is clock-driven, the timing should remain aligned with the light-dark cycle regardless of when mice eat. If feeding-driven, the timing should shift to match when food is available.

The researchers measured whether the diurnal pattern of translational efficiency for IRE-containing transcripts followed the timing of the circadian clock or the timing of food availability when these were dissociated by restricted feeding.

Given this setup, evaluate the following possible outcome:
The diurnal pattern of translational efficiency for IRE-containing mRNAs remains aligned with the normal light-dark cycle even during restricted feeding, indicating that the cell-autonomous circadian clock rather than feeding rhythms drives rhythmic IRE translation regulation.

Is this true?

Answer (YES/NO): NO